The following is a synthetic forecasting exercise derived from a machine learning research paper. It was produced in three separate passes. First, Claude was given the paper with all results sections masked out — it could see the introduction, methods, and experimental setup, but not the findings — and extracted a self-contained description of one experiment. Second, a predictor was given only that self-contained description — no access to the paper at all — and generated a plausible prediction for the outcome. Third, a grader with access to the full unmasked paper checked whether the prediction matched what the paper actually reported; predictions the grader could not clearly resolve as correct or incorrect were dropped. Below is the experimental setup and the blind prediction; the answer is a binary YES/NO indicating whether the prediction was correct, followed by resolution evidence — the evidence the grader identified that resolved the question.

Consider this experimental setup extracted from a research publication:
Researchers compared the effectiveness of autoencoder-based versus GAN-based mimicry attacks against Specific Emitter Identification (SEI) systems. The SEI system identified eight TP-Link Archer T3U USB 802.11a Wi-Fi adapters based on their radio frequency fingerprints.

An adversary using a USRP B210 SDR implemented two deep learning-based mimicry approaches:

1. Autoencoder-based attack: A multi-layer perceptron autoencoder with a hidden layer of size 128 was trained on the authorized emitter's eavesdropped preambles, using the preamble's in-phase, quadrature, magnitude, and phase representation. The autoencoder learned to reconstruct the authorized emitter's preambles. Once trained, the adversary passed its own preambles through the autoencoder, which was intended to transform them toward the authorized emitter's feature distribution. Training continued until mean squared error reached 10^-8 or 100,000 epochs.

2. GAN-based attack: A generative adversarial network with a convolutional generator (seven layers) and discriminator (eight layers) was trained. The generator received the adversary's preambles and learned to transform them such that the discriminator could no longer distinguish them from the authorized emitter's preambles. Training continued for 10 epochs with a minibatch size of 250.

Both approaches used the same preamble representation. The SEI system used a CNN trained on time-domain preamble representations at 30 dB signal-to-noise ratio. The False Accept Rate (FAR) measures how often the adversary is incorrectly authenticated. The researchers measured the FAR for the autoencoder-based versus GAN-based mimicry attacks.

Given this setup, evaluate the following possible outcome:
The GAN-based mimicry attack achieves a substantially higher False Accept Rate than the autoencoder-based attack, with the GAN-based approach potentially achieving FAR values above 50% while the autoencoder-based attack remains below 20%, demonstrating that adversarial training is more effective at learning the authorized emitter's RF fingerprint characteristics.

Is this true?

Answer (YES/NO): NO